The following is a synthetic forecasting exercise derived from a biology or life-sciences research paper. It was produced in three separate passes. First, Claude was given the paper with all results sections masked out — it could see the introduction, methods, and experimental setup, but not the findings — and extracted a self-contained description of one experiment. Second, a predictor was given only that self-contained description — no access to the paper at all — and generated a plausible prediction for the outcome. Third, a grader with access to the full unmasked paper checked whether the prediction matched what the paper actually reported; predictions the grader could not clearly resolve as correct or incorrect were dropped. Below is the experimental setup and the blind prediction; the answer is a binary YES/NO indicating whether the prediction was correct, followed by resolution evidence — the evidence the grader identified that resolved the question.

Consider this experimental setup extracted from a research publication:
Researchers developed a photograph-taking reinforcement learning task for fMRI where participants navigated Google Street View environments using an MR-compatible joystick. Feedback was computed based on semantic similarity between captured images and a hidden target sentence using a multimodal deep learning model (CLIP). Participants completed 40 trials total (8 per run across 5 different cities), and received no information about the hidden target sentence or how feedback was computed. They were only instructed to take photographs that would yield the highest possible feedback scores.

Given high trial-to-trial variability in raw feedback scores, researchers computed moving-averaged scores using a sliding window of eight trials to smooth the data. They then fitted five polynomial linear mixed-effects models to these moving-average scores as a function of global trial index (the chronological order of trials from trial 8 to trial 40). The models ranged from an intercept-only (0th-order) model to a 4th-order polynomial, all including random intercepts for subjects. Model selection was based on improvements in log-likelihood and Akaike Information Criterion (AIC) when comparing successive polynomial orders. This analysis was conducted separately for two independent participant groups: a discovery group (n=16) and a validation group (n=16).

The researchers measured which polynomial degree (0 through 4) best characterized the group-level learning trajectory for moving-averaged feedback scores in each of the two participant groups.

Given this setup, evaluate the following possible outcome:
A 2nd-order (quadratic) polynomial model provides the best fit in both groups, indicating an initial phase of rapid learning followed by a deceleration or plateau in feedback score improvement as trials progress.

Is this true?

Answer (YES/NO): NO